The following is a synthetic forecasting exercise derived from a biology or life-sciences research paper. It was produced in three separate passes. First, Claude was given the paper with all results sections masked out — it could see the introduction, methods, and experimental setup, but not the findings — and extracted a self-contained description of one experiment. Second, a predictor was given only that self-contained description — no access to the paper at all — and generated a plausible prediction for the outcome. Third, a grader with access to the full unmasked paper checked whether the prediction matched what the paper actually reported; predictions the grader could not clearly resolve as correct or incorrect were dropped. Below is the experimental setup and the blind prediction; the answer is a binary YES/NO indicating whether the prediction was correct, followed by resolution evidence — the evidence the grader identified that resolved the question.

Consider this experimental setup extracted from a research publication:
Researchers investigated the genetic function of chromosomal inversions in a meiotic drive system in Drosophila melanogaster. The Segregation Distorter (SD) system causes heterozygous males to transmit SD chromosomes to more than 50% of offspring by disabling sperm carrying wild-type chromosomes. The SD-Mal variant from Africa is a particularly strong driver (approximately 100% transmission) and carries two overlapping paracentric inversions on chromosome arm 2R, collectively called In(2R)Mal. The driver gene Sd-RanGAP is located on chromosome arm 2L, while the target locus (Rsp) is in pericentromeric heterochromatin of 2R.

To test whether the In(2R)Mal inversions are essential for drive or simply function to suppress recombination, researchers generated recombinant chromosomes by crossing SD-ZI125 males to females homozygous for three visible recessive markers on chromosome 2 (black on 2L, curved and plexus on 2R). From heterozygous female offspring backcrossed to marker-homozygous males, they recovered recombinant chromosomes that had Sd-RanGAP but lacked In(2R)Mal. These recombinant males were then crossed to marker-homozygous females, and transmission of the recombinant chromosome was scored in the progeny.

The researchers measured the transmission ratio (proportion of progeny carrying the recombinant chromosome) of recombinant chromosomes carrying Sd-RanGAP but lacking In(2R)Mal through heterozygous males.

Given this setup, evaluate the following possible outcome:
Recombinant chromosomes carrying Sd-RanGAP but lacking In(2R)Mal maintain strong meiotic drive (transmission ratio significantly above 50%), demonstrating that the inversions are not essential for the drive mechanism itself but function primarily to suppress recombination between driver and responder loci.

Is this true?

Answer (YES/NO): NO